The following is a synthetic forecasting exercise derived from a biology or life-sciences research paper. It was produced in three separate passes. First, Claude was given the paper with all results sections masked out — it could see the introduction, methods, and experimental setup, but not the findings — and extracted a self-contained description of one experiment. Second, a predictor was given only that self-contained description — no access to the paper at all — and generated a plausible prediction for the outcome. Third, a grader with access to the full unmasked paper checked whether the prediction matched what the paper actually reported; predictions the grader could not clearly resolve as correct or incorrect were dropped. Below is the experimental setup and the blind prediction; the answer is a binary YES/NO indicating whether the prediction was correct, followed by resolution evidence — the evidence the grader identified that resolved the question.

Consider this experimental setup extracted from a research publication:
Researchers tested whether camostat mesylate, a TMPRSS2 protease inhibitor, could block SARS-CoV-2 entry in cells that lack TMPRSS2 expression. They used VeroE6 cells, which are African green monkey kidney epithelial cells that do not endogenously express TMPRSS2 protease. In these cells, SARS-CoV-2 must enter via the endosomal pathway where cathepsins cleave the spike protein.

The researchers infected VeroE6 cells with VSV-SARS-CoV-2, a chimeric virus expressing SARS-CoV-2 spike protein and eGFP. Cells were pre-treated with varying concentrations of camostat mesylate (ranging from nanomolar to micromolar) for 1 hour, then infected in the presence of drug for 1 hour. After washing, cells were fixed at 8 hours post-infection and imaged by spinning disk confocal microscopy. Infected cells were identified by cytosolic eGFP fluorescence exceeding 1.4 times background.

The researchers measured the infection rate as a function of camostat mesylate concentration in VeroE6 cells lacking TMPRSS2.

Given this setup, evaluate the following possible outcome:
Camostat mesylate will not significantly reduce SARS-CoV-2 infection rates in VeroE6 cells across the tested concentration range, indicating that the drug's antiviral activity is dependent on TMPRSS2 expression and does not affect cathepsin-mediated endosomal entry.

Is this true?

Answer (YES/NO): YES